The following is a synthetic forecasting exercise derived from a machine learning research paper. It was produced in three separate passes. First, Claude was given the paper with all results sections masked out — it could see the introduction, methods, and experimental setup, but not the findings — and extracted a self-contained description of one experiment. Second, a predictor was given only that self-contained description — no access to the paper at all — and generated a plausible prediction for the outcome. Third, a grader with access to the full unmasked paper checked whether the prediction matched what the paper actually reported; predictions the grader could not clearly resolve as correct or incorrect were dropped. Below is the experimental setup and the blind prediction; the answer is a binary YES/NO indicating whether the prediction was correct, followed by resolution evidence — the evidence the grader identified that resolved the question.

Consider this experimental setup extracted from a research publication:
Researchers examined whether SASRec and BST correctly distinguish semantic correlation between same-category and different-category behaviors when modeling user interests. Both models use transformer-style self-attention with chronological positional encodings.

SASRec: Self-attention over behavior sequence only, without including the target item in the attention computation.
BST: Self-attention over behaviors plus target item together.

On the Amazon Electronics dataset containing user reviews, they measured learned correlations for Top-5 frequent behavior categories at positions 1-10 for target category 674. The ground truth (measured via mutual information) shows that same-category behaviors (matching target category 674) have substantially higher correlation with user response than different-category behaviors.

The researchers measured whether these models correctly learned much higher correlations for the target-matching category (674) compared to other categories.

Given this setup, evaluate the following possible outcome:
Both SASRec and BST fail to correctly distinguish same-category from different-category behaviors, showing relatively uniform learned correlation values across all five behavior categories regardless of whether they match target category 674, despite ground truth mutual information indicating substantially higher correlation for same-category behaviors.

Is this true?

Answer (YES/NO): YES